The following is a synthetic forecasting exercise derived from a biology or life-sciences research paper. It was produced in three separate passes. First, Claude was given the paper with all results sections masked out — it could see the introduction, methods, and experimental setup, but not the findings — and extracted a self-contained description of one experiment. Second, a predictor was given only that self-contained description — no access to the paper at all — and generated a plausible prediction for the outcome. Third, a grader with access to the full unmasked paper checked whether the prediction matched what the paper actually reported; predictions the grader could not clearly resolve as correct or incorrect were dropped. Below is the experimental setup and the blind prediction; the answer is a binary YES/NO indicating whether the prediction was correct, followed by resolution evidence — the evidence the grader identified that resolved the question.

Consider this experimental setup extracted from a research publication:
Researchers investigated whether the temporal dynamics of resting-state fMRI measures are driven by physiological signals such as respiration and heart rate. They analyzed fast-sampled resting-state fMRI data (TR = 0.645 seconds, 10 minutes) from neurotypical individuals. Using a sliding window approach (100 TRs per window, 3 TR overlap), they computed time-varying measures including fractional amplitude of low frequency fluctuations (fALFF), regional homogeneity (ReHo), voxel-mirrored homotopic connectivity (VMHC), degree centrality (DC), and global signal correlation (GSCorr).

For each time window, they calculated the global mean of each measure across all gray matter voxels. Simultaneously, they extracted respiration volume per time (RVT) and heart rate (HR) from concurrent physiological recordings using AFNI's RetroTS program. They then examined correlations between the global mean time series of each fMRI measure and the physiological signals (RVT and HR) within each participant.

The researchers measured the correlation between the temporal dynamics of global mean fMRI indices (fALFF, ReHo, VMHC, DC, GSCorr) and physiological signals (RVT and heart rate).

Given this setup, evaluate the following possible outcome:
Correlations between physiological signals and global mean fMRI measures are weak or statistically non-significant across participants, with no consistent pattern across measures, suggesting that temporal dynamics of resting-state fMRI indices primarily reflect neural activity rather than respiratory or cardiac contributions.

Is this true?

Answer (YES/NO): YES